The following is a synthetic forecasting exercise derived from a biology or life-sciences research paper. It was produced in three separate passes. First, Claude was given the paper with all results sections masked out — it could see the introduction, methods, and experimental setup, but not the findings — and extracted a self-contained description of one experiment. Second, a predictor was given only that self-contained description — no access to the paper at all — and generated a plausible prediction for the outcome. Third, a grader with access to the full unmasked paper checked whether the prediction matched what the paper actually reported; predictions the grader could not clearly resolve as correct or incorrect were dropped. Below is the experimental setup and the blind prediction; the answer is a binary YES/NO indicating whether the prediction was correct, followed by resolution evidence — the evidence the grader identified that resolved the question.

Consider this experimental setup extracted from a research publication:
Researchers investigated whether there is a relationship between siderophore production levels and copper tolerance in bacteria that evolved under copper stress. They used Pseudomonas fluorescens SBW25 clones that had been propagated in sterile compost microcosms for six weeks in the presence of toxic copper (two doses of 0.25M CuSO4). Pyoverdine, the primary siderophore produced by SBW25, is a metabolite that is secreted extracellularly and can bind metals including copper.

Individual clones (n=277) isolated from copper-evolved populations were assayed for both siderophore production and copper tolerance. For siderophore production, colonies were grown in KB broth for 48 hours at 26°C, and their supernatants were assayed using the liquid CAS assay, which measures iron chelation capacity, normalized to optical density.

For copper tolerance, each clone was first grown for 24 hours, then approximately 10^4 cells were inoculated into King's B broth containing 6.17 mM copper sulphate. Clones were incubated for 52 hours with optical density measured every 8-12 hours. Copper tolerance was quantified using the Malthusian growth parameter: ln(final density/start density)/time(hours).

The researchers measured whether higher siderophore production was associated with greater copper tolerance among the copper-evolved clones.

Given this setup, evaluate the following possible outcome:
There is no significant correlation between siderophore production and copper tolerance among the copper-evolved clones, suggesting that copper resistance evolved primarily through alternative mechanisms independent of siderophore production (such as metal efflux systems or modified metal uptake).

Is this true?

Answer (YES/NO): NO